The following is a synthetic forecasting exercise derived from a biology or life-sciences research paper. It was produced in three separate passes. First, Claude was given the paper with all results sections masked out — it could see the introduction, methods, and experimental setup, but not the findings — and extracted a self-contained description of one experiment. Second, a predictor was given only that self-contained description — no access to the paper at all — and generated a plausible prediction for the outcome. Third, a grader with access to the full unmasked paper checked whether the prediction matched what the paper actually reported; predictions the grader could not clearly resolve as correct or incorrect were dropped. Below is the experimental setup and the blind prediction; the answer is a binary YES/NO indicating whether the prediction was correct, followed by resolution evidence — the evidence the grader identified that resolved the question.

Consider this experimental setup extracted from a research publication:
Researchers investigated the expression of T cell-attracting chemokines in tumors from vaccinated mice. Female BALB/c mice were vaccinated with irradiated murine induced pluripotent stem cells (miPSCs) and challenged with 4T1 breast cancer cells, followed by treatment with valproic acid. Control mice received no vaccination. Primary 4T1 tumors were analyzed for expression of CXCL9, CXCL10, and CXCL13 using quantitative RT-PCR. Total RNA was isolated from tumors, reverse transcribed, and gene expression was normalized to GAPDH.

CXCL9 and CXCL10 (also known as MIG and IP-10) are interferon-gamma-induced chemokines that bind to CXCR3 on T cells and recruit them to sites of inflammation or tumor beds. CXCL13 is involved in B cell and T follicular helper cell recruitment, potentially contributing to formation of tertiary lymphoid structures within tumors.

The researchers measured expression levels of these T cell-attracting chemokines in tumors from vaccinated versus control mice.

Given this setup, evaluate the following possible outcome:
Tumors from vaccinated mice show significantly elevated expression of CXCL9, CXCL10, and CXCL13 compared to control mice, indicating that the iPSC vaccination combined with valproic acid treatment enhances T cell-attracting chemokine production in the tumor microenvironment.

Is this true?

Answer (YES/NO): YES